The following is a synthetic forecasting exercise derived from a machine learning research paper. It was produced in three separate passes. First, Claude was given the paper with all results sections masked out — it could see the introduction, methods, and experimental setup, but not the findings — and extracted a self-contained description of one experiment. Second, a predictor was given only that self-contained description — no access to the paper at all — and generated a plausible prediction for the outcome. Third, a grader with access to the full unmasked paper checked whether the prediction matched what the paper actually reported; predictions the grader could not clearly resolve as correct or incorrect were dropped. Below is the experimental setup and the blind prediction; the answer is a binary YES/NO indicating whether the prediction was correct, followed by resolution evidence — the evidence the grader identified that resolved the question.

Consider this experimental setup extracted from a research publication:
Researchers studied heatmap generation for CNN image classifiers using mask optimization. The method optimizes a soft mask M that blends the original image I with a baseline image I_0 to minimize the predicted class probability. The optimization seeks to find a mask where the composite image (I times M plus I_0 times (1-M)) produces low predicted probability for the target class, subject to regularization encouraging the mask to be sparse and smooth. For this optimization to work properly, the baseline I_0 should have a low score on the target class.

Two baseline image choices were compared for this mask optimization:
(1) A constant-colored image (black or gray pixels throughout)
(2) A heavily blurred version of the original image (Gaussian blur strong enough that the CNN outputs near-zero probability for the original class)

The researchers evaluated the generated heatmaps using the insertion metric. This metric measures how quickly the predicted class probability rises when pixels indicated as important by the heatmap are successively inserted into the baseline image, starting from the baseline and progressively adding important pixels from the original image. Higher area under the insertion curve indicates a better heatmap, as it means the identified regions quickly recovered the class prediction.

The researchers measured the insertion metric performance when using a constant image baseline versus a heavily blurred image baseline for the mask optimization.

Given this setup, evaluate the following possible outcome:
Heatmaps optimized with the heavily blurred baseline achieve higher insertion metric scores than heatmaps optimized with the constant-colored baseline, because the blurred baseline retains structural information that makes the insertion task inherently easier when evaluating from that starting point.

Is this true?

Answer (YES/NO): NO